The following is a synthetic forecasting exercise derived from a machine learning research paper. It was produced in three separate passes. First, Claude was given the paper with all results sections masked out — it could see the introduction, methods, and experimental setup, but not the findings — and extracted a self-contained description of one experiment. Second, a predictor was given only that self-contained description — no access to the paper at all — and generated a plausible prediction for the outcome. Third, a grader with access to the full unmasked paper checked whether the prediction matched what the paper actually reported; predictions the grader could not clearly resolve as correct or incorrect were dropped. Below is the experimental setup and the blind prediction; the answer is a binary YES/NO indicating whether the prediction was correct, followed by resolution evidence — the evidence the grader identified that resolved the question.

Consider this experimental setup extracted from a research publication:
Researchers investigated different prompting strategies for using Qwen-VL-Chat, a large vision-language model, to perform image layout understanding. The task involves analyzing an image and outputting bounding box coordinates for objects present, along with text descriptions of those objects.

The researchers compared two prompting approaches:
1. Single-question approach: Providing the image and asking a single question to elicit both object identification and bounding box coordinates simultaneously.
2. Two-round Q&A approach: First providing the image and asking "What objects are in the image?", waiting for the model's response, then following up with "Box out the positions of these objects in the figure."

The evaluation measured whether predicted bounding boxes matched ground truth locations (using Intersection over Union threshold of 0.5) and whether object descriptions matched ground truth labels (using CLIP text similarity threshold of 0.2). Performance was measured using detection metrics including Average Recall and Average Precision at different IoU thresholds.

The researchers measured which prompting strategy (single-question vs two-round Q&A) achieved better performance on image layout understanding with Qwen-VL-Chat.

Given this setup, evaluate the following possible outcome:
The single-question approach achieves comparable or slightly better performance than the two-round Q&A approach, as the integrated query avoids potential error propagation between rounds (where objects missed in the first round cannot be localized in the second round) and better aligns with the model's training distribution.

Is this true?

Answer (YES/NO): NO